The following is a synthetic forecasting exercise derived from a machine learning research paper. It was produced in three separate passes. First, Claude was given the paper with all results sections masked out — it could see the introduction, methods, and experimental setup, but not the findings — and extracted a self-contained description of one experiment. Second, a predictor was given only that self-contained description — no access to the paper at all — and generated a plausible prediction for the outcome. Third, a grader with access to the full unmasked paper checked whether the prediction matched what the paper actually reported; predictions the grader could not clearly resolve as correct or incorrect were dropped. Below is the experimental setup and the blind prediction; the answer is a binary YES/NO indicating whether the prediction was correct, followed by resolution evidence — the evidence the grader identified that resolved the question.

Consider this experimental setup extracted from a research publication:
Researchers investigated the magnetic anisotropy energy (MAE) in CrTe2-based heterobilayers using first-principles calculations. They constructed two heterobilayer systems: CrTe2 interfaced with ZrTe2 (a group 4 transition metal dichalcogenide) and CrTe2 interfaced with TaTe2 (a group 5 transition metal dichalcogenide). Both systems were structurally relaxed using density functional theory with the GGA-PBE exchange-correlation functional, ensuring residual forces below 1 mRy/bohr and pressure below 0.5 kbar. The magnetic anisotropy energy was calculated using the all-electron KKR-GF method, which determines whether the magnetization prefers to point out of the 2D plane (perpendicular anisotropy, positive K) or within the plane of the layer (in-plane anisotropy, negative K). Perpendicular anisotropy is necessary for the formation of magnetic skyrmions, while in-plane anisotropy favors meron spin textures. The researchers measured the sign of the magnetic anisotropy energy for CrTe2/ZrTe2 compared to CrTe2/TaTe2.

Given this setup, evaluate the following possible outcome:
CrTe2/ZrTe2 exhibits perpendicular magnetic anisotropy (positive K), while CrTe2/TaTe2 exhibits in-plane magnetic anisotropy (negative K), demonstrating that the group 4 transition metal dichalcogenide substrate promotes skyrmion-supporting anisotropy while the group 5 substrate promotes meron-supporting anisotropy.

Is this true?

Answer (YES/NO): NO